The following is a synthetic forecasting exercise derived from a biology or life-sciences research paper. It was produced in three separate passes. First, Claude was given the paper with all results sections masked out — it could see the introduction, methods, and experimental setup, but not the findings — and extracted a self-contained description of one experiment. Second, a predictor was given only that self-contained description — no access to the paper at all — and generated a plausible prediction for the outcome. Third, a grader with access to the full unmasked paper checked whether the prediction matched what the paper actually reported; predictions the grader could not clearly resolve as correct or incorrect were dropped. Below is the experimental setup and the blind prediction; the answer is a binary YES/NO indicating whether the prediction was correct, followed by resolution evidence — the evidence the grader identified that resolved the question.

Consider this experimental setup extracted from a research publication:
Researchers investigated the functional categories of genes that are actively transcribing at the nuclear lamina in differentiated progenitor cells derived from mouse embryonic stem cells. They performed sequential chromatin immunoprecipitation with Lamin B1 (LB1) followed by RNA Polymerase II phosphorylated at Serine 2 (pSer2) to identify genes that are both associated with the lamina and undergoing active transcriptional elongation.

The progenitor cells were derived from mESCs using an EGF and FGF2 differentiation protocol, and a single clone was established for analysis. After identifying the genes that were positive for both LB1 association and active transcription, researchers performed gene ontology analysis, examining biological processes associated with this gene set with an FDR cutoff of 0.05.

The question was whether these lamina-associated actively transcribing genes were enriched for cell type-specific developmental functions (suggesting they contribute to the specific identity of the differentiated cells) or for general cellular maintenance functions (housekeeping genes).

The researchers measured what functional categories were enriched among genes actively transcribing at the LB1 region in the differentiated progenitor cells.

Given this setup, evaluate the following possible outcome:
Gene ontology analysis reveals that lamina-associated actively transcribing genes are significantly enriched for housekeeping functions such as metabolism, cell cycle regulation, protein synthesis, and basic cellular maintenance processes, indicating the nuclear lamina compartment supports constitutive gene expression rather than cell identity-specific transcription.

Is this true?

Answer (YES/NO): YES